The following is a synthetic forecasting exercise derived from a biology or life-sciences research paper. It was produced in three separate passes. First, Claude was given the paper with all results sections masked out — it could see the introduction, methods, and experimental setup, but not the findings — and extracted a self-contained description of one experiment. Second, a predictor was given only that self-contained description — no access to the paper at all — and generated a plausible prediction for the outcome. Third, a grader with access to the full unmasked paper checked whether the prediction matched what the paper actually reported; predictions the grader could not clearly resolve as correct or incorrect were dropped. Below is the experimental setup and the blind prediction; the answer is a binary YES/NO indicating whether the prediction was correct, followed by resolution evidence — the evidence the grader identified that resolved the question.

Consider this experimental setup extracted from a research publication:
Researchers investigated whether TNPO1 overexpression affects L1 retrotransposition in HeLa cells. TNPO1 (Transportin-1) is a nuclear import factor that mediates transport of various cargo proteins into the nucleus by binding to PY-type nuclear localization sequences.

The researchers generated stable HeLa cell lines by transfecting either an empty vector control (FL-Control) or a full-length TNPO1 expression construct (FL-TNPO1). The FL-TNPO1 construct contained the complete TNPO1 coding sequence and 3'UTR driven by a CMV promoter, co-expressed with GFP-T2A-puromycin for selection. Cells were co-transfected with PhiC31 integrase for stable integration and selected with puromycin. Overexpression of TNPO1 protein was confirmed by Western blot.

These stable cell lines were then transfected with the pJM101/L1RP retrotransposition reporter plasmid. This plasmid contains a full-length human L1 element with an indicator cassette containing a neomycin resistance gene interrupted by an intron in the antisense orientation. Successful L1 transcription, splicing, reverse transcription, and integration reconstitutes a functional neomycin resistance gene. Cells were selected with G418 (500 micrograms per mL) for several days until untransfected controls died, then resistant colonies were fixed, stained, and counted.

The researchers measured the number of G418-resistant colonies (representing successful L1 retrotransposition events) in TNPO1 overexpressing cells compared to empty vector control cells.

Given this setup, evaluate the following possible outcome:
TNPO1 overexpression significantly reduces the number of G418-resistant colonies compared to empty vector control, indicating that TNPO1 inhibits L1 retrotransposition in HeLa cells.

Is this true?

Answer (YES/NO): NO